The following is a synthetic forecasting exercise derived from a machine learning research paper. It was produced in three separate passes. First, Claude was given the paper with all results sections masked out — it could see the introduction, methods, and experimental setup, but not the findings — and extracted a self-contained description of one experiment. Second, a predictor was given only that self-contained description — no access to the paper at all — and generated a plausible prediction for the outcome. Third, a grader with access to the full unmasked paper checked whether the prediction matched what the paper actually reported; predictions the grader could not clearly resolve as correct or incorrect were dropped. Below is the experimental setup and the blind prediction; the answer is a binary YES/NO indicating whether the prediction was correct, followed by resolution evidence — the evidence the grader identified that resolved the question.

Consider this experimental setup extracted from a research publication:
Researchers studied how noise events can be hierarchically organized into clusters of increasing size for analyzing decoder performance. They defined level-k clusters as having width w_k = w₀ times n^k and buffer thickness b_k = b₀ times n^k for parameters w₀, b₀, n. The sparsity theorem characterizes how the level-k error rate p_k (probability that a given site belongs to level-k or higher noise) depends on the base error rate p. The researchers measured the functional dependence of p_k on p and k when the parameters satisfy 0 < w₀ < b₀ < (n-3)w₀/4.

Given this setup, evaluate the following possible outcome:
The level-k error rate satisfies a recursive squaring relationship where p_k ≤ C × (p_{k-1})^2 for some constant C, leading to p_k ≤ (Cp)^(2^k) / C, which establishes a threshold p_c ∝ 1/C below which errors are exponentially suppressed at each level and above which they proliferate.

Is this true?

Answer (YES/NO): NO